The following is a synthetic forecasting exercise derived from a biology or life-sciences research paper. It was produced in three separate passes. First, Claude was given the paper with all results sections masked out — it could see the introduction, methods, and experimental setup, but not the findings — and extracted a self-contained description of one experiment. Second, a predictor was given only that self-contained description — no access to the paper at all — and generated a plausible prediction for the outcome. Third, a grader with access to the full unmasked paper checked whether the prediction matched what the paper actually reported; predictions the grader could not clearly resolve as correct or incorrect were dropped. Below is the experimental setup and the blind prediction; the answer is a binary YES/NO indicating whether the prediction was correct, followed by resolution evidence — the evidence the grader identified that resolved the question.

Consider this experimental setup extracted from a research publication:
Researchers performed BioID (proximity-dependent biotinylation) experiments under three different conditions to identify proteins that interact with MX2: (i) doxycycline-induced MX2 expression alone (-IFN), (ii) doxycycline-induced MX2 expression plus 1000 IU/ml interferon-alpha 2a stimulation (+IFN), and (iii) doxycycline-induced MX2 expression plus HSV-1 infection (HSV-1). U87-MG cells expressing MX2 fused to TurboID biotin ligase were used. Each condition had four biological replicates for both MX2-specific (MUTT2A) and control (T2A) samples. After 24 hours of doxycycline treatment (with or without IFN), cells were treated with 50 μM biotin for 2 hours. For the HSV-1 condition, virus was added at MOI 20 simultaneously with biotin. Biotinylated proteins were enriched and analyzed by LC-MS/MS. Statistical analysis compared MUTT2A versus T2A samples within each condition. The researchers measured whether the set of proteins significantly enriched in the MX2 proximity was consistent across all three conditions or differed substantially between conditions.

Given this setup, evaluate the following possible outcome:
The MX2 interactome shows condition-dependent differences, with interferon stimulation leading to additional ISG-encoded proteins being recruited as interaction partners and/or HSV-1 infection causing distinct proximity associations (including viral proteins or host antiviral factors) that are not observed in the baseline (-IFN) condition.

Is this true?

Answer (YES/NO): YES